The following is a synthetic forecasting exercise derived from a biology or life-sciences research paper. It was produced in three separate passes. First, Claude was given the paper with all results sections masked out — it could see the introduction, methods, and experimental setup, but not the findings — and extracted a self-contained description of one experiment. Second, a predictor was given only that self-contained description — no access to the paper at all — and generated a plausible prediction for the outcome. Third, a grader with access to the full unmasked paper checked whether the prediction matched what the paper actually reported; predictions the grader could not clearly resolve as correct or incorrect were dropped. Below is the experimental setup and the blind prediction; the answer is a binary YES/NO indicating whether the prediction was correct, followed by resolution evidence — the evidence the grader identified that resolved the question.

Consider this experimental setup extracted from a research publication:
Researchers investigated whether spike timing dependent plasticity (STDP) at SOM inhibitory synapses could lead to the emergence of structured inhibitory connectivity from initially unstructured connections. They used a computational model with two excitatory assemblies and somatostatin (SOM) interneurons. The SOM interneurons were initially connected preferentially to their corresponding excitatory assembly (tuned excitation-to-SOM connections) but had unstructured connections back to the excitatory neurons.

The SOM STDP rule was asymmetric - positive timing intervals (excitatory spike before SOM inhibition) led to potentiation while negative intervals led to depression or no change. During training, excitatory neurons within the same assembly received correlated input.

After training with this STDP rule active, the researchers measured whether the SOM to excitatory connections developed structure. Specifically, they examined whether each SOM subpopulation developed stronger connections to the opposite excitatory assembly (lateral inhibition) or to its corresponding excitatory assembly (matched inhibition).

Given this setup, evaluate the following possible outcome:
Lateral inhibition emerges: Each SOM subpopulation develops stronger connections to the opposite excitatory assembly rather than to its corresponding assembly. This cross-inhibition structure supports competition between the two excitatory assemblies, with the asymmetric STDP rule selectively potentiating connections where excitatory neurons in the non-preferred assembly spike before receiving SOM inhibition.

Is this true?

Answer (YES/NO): YES